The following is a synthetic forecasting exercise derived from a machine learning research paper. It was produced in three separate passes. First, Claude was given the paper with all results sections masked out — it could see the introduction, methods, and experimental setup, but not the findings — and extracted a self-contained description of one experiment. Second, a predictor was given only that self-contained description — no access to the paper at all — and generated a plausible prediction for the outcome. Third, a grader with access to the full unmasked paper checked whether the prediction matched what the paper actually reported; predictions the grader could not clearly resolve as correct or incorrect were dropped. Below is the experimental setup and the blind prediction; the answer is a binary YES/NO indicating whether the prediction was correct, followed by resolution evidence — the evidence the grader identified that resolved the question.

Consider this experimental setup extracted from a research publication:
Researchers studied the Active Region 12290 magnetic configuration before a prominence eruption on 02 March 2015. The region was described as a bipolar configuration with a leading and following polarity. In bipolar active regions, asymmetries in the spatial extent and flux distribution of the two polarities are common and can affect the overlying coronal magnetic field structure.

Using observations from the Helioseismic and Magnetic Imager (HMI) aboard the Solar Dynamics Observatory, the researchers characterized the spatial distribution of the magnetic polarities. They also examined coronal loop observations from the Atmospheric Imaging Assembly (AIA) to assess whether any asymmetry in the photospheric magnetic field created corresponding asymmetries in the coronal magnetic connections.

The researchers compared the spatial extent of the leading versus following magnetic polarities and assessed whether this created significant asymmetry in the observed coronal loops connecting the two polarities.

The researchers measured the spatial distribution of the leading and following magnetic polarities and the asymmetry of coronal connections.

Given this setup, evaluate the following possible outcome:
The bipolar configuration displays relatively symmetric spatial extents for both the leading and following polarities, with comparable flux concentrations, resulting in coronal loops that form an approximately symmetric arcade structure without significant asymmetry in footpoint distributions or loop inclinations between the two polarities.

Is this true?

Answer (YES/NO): NO